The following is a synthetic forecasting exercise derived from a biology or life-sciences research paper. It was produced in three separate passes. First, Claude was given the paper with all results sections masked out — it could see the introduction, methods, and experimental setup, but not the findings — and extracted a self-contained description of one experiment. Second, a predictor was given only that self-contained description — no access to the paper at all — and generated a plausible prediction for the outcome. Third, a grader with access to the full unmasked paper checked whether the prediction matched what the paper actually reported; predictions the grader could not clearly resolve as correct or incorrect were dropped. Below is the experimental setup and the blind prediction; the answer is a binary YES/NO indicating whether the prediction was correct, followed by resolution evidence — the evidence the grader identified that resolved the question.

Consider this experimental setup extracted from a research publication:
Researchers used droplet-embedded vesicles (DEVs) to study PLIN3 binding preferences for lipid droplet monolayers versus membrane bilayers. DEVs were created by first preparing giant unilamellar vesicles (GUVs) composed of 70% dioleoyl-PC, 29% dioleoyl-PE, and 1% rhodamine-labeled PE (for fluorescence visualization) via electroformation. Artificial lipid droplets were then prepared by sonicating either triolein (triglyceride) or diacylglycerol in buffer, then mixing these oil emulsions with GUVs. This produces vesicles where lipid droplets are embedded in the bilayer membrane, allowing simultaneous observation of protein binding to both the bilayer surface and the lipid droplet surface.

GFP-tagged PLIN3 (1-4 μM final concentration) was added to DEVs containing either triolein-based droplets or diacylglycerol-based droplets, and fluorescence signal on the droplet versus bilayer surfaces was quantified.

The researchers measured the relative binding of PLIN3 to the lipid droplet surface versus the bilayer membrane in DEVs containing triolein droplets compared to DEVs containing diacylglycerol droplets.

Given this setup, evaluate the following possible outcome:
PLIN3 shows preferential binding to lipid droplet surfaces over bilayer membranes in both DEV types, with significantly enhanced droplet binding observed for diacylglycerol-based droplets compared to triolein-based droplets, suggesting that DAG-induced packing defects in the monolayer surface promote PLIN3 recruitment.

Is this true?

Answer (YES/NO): NO